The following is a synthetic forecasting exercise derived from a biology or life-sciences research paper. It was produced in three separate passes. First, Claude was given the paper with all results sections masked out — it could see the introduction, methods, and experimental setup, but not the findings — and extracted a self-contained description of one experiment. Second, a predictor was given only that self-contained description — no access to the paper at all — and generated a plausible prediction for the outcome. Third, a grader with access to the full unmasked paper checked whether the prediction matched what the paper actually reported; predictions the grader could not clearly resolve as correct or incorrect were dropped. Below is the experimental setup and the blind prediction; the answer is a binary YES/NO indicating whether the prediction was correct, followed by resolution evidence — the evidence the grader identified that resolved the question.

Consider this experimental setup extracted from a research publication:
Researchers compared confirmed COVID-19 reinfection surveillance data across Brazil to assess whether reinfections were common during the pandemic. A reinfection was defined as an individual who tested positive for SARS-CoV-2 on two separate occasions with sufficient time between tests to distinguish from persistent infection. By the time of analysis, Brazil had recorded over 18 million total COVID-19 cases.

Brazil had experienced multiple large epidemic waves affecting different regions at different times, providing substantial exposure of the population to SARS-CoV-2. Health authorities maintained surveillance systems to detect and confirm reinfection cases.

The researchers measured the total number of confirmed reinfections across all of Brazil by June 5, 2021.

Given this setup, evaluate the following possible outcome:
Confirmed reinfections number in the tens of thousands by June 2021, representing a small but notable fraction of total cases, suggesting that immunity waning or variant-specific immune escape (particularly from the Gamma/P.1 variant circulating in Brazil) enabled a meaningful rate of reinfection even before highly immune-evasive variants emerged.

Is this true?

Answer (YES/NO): NO